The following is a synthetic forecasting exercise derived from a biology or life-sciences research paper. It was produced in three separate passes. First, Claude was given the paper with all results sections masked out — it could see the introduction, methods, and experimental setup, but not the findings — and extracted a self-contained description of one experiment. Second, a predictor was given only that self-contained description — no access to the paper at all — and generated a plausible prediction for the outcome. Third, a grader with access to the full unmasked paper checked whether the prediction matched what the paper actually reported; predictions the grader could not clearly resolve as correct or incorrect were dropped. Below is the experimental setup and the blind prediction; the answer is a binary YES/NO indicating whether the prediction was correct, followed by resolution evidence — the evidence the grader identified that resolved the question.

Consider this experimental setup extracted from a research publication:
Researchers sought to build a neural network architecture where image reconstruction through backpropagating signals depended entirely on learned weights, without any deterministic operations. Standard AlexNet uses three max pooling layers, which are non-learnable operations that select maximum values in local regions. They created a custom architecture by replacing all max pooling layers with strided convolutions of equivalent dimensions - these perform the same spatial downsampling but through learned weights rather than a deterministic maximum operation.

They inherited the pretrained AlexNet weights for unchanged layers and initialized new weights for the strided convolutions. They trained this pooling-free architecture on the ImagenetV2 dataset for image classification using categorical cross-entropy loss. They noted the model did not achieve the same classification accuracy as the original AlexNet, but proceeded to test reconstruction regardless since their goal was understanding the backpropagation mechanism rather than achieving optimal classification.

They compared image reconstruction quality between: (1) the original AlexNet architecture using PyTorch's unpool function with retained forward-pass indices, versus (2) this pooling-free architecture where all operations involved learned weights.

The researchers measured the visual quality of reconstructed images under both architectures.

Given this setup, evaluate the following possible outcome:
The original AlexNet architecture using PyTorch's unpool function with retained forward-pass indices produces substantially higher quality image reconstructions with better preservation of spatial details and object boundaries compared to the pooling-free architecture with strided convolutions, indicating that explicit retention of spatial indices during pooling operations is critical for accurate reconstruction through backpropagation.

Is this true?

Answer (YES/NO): NO